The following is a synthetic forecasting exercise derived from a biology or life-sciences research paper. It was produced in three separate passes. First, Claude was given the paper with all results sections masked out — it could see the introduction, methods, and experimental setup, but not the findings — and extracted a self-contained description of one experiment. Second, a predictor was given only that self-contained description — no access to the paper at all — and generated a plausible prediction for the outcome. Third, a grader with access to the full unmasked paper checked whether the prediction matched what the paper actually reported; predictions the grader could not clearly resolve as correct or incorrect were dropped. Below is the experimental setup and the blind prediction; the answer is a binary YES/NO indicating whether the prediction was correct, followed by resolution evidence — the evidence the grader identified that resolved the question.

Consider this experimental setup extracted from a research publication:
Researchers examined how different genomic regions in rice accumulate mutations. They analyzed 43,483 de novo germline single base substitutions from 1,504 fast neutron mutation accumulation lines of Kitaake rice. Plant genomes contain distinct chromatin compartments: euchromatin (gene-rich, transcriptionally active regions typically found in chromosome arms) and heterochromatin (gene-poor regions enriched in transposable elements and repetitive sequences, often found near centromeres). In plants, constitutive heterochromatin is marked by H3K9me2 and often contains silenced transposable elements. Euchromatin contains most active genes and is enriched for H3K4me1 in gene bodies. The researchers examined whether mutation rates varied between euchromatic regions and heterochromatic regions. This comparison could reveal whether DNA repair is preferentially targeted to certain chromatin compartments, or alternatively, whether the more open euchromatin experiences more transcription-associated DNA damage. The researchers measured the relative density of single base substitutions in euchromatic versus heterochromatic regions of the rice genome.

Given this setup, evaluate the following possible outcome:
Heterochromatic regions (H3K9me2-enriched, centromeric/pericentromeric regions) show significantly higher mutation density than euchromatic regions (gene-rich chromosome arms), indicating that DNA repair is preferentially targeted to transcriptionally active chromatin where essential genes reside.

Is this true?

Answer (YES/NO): NO